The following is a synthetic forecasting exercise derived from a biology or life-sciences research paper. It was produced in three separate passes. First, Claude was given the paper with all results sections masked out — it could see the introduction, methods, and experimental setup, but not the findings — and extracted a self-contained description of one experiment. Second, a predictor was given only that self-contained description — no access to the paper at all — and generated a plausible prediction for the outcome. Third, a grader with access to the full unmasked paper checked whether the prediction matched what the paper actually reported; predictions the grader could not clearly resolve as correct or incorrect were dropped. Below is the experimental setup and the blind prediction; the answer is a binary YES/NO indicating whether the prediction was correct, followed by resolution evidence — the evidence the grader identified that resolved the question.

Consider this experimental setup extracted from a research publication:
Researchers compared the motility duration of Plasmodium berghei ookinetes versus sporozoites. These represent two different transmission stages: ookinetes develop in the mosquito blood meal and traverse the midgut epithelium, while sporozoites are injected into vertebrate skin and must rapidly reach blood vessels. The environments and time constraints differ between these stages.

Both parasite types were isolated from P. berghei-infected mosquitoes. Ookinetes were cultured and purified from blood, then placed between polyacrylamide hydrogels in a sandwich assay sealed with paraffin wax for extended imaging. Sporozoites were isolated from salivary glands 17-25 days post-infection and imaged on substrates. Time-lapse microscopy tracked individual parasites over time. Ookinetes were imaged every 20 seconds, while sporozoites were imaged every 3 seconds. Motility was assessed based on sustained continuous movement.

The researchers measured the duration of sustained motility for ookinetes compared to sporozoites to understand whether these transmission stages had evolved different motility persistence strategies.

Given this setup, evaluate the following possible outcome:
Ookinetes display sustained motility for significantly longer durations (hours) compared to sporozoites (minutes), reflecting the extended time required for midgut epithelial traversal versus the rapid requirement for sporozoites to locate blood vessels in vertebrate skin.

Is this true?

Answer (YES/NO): YES